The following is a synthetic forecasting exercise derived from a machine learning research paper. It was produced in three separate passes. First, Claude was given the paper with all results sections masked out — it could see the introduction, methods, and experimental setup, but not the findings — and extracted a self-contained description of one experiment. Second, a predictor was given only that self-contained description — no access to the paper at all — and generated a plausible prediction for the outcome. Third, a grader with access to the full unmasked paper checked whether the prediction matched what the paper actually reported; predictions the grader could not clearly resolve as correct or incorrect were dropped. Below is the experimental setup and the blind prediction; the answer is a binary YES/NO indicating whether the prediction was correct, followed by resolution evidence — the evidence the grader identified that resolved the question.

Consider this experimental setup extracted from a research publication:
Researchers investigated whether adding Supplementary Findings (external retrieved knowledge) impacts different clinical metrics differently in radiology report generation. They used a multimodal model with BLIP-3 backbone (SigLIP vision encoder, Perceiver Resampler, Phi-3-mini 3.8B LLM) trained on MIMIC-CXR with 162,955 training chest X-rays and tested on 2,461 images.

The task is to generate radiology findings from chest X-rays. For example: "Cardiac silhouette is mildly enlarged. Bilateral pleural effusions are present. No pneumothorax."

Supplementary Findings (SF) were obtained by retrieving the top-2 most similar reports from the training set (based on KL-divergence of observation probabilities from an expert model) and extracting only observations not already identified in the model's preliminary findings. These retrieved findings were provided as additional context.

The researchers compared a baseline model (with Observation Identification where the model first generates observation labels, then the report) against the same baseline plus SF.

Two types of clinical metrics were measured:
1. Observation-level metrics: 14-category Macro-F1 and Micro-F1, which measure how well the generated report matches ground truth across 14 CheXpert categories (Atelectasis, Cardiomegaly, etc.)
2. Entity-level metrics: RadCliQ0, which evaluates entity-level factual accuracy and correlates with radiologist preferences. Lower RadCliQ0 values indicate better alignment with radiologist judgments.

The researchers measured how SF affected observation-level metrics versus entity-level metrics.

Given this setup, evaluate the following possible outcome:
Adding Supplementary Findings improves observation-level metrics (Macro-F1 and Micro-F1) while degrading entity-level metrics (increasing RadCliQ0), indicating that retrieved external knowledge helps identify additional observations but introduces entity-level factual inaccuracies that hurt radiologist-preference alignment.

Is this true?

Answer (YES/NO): NO